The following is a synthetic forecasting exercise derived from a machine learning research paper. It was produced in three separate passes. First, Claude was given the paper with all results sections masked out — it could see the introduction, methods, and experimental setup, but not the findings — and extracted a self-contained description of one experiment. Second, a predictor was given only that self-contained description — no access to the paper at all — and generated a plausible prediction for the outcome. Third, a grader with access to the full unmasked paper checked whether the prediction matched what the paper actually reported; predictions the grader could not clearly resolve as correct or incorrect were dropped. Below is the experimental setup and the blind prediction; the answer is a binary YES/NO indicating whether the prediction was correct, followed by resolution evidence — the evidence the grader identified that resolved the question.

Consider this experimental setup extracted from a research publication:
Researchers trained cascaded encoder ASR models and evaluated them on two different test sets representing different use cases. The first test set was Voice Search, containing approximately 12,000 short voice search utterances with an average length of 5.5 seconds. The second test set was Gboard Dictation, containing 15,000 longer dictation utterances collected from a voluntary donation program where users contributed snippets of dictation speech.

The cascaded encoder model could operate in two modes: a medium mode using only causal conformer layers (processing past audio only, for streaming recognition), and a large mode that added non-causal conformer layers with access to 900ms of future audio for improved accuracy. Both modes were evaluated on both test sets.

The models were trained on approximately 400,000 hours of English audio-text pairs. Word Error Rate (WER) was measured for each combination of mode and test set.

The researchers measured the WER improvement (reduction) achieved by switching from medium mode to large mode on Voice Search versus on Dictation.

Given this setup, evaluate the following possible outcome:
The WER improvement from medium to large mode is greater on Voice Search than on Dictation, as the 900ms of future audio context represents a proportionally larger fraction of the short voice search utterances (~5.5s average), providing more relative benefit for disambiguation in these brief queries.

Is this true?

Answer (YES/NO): YES